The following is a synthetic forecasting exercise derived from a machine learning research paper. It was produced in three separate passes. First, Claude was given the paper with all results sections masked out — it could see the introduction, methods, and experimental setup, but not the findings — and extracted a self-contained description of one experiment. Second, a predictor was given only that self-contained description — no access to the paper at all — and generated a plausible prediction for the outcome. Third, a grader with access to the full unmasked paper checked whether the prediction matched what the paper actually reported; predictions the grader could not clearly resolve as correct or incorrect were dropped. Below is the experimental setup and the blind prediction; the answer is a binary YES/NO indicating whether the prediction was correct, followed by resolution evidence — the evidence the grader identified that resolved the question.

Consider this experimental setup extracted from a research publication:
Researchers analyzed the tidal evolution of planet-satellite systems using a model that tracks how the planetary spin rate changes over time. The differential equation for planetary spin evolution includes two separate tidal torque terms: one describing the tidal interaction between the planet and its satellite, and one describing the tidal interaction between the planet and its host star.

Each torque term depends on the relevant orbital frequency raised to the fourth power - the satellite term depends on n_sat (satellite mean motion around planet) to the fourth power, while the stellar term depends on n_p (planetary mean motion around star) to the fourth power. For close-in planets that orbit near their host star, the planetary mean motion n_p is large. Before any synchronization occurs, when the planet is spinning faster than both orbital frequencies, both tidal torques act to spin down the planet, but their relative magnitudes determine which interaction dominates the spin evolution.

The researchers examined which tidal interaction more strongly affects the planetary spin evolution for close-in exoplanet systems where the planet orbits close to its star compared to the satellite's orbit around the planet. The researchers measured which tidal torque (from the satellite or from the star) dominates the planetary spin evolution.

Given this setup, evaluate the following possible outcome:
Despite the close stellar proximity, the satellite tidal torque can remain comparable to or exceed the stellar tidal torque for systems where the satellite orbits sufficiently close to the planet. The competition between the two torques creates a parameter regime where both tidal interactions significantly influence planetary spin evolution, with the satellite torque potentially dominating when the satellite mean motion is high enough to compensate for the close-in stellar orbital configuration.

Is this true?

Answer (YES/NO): YES